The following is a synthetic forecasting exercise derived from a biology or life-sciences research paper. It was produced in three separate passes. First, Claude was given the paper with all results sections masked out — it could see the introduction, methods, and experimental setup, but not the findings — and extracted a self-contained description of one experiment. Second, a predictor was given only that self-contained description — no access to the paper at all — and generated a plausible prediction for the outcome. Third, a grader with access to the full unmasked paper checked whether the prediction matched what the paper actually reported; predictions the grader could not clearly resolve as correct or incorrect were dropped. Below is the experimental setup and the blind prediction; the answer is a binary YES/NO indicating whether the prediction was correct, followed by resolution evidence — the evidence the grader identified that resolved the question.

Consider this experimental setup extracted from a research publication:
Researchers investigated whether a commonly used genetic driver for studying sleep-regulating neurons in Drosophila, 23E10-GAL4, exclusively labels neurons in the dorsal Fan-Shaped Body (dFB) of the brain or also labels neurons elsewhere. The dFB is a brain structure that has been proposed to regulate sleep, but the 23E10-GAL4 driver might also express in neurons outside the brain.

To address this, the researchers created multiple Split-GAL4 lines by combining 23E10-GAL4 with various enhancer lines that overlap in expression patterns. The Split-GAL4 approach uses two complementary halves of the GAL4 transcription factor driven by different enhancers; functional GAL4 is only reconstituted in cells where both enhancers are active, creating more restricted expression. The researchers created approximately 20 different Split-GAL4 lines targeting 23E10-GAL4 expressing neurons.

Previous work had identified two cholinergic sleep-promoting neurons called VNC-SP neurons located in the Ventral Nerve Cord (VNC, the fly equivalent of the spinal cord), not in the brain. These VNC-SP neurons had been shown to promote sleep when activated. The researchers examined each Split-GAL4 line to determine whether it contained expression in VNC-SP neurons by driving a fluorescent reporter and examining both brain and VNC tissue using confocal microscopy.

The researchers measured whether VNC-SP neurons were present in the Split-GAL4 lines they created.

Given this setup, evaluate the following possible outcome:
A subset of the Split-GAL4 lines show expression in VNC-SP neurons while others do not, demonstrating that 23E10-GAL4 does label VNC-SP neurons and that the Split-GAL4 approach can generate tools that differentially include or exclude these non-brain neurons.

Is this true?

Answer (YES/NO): YES